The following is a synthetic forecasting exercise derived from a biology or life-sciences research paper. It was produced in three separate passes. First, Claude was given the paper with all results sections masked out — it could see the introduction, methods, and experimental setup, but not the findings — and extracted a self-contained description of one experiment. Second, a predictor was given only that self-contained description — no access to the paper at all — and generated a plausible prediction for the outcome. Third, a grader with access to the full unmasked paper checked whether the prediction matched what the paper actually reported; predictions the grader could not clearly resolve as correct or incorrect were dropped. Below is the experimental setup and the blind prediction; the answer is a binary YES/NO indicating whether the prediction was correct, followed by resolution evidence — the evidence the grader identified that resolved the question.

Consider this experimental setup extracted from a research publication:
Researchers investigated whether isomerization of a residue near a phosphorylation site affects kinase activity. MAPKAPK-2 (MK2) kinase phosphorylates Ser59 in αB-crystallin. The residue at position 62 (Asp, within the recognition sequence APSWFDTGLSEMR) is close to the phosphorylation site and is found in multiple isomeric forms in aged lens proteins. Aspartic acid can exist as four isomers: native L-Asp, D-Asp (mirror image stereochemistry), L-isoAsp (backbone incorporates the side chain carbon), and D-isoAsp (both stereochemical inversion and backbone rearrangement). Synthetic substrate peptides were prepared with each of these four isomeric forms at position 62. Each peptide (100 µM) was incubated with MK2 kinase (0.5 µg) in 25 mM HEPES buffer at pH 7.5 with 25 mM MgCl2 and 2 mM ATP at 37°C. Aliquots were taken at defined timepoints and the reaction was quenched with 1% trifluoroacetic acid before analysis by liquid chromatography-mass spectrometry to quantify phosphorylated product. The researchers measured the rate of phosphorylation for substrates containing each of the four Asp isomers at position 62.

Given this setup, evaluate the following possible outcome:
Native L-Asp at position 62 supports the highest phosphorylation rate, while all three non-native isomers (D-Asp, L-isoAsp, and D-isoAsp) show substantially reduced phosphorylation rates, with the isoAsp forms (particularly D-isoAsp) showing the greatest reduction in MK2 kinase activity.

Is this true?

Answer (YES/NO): NO